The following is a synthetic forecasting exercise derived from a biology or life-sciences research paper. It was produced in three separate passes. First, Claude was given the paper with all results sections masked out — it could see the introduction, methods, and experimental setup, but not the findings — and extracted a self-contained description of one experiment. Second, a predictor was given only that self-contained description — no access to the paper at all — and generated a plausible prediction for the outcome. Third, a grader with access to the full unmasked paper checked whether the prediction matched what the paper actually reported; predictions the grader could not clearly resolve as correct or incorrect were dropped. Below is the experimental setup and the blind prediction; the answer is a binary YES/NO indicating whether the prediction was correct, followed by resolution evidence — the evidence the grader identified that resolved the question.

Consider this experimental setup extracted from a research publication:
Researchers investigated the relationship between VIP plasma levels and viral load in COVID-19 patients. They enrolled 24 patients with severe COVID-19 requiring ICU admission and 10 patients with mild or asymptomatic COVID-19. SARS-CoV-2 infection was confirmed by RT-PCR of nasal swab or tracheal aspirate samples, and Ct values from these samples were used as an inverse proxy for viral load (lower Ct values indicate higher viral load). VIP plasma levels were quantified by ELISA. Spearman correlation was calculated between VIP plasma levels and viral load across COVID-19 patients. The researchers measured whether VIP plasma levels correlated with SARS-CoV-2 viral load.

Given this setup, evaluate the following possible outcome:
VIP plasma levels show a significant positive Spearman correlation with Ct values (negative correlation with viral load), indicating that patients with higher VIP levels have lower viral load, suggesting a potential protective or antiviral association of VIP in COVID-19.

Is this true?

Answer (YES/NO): NO